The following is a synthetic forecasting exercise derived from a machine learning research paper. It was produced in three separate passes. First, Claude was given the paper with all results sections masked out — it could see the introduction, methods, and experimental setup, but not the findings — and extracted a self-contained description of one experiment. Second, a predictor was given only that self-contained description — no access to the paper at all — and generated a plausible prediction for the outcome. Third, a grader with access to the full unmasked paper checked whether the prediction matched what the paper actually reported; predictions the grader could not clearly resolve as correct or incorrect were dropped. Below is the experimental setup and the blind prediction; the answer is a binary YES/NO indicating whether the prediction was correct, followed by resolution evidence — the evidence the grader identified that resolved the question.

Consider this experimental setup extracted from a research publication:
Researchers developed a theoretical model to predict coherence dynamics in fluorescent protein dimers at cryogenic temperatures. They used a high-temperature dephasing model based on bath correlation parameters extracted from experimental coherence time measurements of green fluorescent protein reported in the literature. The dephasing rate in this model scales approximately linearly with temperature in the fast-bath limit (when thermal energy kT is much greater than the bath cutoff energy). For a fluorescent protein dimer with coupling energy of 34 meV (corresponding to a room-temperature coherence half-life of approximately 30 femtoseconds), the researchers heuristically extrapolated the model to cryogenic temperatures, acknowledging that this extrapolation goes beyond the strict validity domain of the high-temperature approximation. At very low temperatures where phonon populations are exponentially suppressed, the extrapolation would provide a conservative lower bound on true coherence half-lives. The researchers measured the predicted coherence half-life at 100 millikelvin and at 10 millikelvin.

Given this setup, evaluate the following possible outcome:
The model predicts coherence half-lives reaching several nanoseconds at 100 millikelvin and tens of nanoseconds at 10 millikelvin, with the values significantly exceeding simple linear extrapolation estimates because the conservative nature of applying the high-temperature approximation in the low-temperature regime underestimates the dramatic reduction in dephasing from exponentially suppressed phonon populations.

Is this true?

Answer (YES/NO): NO